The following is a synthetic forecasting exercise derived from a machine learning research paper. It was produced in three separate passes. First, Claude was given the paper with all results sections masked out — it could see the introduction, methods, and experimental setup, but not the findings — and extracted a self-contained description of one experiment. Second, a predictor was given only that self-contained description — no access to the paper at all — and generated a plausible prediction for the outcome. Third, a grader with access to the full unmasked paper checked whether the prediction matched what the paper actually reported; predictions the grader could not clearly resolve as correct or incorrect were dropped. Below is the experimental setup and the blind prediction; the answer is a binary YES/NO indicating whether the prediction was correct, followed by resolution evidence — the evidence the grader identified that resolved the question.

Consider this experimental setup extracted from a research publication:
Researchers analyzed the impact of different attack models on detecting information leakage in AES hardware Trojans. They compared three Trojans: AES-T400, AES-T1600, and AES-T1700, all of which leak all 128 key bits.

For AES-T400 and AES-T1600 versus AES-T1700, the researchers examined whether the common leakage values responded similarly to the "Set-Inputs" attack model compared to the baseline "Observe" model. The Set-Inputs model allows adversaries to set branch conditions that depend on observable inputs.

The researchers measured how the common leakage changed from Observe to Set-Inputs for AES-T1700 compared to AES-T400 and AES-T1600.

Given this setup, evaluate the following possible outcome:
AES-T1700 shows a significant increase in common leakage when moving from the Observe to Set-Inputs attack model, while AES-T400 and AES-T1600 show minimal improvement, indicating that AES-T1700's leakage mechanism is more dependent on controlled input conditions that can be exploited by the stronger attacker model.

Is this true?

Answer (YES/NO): NO